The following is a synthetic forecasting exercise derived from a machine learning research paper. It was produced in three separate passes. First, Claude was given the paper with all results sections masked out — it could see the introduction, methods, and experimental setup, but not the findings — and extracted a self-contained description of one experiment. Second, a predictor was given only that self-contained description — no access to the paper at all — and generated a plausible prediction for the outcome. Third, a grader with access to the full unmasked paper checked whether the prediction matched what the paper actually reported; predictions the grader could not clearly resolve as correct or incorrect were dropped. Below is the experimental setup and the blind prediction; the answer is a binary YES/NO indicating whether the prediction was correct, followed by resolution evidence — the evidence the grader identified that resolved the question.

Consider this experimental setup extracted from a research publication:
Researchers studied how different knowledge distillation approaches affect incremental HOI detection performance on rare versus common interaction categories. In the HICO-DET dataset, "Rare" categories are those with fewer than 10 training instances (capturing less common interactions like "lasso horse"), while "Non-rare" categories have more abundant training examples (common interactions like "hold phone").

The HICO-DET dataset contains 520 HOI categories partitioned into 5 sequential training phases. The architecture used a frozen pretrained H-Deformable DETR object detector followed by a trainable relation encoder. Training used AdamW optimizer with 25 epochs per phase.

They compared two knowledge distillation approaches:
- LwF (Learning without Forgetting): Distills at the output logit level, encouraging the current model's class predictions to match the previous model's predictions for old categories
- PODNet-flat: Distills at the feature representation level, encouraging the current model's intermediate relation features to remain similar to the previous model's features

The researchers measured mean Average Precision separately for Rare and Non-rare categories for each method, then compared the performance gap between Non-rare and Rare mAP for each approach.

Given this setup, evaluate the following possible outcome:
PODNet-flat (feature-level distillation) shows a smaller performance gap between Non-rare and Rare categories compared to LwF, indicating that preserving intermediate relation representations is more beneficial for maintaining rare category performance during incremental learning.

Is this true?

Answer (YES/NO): YES